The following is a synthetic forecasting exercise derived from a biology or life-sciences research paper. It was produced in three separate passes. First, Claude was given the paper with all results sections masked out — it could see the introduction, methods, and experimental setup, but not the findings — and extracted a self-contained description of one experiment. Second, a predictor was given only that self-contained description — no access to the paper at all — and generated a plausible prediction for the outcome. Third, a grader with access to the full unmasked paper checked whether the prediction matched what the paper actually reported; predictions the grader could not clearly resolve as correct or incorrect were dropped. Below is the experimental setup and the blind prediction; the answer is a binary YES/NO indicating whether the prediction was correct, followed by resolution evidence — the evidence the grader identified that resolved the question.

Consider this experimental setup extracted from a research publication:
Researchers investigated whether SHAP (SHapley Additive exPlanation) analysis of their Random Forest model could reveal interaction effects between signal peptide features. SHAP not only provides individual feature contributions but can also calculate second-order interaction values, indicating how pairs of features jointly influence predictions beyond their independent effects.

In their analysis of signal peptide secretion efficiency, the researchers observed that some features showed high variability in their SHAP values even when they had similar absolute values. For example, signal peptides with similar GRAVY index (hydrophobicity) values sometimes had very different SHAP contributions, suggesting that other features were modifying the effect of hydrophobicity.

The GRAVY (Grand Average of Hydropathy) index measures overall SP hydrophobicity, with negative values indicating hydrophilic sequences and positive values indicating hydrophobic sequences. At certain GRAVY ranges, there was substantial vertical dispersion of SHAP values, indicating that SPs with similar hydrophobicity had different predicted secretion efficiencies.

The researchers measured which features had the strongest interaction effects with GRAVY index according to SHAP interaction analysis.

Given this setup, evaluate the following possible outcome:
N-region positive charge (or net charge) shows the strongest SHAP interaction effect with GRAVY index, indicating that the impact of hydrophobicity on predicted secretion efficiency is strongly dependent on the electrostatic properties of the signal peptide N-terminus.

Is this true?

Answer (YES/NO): NO